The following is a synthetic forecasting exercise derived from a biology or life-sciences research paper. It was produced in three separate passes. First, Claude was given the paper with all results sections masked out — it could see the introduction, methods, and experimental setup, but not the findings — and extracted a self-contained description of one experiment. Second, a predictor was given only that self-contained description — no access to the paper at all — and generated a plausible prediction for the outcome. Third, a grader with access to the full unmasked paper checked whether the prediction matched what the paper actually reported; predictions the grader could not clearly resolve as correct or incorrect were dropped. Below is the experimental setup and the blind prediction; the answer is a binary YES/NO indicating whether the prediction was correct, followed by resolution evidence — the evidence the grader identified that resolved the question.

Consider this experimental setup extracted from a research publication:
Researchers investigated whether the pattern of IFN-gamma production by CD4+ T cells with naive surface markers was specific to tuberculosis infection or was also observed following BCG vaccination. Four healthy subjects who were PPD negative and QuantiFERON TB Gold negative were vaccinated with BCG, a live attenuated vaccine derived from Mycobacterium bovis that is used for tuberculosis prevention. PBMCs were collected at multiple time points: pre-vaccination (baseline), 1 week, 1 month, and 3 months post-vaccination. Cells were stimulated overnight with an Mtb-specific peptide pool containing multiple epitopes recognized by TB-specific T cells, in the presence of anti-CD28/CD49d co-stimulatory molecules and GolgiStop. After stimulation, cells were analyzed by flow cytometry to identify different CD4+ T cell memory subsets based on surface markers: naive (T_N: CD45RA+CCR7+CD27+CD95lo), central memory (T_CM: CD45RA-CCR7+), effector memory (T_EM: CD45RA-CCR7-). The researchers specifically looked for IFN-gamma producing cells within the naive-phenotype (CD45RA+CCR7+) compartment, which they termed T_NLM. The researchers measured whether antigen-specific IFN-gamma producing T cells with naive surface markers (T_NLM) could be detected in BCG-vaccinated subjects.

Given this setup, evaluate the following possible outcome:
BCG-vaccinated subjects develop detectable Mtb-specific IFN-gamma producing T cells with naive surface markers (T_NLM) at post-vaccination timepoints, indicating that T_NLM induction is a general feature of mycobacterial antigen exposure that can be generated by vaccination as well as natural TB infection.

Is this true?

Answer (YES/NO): YES